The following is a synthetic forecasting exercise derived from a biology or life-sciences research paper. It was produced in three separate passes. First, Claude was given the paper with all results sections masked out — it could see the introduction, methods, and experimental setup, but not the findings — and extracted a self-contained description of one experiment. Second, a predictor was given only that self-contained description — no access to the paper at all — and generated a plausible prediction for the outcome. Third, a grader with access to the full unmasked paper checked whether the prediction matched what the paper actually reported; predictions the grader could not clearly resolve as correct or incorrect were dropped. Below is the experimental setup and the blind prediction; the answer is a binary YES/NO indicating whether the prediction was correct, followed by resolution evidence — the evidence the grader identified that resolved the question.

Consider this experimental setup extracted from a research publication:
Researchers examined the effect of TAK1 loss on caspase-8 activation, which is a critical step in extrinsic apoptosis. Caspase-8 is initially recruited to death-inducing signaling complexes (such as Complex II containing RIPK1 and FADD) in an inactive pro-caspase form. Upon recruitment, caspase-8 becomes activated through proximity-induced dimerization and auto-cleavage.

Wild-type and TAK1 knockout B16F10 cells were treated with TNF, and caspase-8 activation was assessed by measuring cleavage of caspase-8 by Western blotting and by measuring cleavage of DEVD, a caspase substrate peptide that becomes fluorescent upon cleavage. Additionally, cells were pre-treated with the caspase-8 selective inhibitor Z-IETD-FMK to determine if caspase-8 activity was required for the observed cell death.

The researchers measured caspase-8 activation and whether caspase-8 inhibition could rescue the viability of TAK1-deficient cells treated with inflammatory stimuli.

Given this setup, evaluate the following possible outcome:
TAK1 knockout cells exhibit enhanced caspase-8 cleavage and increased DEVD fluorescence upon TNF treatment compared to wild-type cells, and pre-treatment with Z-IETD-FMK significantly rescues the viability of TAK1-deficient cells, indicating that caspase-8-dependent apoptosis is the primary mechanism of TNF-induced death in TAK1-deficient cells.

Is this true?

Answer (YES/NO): YES